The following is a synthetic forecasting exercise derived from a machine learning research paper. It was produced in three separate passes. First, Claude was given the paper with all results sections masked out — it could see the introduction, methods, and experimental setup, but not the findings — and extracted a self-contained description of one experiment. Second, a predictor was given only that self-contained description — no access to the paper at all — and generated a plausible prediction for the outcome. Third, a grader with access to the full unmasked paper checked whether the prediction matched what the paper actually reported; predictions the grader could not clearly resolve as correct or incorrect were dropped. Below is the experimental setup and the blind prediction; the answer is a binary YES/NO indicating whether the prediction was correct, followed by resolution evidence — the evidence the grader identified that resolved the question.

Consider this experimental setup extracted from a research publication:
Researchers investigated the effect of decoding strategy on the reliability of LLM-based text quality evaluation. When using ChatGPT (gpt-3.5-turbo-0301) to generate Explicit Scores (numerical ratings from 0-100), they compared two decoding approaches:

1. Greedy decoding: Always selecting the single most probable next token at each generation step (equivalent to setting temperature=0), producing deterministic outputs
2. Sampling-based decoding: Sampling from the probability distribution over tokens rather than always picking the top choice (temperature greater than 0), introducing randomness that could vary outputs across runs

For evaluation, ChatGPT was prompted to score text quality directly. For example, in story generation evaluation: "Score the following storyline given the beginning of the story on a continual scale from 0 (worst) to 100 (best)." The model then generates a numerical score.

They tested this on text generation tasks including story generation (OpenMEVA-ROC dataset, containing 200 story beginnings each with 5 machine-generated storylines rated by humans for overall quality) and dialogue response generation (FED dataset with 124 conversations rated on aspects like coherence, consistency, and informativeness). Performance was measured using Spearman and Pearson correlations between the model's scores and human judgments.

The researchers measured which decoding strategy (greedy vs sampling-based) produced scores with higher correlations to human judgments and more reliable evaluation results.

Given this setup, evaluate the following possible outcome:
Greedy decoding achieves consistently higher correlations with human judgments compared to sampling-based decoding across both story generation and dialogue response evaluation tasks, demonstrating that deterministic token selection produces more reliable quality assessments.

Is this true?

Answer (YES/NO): NO